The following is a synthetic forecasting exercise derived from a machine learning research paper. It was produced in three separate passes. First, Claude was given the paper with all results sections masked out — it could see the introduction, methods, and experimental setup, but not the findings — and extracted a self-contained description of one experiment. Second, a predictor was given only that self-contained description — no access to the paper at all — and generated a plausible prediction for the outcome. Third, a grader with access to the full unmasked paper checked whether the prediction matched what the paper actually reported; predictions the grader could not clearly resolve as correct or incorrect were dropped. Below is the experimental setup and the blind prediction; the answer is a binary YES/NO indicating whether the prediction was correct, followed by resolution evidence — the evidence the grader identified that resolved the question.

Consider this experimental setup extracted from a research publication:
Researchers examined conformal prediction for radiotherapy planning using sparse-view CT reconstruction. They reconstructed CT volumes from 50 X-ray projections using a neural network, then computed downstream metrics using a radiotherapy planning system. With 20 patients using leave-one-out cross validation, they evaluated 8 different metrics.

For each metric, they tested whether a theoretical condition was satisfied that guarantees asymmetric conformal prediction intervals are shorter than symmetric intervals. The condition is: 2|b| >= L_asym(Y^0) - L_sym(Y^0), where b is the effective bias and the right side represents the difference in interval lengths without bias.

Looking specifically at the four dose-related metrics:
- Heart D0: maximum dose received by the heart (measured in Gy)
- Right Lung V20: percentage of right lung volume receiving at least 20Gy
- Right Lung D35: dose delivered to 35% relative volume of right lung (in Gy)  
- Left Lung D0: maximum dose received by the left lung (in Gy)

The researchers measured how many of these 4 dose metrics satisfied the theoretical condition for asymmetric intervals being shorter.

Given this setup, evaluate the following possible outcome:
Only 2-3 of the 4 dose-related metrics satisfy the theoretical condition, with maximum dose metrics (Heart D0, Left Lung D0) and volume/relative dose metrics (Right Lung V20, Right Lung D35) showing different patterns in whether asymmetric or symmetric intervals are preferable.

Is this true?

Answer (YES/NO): NO